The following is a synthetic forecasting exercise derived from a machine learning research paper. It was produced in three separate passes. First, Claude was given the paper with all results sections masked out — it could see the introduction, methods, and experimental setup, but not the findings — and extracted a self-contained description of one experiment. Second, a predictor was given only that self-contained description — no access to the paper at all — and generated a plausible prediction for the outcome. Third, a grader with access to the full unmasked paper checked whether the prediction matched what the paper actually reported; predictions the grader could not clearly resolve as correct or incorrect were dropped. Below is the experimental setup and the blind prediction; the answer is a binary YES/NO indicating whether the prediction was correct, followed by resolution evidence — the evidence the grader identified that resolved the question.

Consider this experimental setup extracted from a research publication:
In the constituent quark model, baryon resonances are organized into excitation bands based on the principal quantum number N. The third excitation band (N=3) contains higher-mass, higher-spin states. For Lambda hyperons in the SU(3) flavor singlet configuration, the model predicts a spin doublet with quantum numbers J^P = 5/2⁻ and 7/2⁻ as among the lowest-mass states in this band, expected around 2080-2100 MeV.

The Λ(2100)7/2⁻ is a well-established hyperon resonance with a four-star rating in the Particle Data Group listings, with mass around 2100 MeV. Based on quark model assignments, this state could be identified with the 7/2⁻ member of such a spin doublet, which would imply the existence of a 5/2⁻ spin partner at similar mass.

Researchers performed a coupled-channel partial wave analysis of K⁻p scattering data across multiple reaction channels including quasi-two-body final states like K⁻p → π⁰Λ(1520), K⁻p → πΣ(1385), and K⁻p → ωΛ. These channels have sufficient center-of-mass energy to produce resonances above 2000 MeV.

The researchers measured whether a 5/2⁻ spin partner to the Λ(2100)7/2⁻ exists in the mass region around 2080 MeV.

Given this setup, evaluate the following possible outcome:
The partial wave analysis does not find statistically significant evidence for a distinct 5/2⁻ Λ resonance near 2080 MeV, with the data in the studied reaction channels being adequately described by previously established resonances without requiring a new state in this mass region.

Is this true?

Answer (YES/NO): NO